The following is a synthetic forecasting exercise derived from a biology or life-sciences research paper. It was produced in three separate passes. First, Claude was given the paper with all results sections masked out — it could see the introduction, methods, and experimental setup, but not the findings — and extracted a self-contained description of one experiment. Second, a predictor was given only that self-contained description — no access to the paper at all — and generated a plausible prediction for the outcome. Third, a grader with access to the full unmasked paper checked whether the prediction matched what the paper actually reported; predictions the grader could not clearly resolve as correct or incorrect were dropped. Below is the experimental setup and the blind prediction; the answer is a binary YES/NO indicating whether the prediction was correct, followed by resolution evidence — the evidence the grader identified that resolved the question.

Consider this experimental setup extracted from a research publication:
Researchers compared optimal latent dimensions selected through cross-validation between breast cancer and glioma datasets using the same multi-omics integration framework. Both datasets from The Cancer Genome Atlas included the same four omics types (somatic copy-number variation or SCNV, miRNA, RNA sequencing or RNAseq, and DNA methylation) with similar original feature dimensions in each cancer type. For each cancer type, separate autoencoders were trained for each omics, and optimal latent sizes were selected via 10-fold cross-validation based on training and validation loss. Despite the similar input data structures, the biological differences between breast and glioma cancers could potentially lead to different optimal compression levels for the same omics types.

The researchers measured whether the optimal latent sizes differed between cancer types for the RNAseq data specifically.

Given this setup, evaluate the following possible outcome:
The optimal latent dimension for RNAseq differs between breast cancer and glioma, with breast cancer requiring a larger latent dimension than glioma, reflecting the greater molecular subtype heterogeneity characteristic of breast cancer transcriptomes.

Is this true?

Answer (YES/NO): NO